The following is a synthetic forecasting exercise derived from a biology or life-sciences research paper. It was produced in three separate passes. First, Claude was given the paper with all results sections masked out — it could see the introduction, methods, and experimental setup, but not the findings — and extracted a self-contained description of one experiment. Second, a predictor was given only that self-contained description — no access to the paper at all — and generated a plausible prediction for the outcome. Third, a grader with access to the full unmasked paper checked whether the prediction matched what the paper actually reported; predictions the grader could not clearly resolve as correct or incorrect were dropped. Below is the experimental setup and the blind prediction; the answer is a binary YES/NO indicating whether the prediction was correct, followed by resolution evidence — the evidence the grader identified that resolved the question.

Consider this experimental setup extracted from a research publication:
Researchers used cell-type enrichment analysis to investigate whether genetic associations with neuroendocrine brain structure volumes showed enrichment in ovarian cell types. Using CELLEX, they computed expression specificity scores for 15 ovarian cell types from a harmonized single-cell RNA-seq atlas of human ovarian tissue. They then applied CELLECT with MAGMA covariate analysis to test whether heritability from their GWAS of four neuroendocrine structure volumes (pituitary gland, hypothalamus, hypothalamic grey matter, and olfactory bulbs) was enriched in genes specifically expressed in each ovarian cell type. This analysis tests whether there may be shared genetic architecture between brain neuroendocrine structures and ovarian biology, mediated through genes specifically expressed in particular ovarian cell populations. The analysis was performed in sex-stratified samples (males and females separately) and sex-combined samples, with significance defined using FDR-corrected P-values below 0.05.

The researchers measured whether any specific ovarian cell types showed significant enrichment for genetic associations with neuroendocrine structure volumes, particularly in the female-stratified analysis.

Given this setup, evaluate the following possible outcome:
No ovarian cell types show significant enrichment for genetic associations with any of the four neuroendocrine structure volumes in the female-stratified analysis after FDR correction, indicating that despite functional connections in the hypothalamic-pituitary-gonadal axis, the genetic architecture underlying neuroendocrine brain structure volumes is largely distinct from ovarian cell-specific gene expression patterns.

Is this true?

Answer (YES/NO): NO